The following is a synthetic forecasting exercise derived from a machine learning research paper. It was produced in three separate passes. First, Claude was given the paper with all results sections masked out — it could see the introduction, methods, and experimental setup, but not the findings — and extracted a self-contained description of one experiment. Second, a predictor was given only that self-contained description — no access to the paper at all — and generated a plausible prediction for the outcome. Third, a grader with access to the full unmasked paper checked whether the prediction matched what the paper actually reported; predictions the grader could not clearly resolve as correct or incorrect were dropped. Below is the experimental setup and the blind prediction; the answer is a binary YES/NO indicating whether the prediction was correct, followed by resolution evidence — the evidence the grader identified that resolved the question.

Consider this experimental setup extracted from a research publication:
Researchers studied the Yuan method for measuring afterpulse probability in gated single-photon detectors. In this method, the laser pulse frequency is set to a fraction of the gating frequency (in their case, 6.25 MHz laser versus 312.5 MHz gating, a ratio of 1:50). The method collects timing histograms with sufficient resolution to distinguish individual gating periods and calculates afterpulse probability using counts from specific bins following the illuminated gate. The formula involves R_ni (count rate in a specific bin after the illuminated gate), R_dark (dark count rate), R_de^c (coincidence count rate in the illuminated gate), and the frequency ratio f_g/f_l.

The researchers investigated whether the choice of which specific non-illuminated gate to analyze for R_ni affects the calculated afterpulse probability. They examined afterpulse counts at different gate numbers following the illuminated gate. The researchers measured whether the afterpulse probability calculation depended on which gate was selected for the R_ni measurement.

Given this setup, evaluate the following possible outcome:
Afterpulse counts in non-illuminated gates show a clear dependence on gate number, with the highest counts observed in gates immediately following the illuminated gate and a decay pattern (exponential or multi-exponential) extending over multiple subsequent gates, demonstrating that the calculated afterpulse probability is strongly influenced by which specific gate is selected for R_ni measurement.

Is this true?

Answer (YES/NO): YES